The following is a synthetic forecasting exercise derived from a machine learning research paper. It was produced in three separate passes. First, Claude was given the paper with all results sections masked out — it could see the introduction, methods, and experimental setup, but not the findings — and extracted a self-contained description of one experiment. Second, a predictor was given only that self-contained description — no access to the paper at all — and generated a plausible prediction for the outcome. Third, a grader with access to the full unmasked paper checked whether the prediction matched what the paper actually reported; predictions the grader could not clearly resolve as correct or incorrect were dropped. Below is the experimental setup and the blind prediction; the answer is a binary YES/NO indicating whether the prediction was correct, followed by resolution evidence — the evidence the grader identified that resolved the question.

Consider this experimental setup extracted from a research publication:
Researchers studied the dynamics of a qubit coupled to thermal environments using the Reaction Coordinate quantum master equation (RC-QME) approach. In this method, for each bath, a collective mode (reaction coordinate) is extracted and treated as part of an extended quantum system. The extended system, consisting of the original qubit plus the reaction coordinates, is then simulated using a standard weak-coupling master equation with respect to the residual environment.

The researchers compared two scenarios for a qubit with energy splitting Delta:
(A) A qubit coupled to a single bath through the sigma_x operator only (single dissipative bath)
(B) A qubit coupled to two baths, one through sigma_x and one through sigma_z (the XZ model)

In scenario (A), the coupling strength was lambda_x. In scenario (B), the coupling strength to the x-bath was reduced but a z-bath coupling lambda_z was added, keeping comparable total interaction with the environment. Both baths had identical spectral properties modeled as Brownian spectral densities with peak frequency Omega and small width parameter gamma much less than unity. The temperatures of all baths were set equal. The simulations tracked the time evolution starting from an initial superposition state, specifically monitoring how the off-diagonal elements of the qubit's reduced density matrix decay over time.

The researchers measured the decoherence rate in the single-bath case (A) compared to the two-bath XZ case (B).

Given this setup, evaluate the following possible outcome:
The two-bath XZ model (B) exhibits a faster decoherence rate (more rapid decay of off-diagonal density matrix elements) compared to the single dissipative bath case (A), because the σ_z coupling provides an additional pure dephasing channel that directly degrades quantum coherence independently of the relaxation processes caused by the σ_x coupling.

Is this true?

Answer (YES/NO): NO